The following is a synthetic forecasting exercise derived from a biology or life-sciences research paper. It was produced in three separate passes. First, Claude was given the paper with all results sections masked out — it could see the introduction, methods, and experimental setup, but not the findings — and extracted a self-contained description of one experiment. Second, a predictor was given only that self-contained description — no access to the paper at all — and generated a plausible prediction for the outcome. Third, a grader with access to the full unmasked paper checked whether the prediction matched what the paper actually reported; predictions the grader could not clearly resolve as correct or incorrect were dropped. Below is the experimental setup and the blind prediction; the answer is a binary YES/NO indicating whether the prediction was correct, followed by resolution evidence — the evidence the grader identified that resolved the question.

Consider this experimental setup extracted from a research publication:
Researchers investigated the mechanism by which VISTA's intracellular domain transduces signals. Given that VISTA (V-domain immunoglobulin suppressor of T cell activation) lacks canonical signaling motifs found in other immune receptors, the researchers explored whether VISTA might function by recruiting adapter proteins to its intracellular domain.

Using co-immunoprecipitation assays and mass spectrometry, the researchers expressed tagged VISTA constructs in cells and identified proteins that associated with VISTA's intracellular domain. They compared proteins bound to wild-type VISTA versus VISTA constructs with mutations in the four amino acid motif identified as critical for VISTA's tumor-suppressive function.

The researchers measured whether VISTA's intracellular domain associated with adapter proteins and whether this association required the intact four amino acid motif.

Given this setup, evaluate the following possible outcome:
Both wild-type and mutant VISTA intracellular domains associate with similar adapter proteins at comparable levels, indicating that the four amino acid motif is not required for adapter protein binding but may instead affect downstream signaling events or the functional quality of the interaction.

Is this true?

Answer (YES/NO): NO